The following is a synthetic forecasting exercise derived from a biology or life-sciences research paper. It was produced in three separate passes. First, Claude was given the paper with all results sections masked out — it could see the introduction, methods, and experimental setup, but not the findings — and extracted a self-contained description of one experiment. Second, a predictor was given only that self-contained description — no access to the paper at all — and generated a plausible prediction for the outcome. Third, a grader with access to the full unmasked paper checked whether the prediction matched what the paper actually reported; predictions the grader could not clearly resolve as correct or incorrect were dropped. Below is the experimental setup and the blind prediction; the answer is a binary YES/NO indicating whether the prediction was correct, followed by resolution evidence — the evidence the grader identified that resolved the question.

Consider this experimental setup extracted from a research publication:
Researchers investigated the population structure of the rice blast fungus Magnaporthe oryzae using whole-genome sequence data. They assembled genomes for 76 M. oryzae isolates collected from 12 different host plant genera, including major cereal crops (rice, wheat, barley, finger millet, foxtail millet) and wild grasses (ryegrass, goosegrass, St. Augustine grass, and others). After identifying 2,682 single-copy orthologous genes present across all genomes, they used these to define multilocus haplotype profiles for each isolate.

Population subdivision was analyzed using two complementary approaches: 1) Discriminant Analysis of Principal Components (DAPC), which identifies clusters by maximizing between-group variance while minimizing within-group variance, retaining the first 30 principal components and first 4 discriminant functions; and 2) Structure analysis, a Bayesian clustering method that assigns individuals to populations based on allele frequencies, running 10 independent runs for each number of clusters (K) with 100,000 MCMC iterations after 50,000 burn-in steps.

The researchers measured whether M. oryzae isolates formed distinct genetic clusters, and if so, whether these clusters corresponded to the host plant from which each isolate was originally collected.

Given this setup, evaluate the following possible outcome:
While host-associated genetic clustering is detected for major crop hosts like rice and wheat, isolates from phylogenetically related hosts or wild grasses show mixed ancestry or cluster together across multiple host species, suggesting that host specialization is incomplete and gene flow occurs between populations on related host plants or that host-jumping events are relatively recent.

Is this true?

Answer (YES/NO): NO